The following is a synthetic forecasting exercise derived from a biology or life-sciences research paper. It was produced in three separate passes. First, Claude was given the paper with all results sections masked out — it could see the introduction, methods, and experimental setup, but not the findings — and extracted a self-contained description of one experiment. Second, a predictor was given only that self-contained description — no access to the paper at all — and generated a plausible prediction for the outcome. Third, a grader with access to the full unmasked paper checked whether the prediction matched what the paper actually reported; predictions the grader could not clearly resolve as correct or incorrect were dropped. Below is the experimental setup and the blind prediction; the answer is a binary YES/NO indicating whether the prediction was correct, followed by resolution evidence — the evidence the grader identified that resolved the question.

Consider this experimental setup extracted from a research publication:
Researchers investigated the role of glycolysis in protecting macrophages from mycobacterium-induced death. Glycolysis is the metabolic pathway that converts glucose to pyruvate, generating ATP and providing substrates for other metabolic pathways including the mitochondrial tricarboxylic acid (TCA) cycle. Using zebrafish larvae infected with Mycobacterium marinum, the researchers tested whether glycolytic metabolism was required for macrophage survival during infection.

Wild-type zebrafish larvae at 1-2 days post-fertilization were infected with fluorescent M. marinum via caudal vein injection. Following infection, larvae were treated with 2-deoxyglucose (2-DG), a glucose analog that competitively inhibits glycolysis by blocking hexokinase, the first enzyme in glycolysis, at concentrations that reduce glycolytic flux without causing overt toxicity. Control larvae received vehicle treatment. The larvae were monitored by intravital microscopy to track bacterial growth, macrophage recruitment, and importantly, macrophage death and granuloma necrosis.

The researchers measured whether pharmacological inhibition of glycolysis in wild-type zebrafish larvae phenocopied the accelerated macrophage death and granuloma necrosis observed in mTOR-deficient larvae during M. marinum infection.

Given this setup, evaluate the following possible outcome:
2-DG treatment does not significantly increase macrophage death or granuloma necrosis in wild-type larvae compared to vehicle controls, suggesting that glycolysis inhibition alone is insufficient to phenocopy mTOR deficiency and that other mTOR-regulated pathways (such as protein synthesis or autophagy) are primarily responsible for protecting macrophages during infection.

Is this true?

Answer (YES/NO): NO